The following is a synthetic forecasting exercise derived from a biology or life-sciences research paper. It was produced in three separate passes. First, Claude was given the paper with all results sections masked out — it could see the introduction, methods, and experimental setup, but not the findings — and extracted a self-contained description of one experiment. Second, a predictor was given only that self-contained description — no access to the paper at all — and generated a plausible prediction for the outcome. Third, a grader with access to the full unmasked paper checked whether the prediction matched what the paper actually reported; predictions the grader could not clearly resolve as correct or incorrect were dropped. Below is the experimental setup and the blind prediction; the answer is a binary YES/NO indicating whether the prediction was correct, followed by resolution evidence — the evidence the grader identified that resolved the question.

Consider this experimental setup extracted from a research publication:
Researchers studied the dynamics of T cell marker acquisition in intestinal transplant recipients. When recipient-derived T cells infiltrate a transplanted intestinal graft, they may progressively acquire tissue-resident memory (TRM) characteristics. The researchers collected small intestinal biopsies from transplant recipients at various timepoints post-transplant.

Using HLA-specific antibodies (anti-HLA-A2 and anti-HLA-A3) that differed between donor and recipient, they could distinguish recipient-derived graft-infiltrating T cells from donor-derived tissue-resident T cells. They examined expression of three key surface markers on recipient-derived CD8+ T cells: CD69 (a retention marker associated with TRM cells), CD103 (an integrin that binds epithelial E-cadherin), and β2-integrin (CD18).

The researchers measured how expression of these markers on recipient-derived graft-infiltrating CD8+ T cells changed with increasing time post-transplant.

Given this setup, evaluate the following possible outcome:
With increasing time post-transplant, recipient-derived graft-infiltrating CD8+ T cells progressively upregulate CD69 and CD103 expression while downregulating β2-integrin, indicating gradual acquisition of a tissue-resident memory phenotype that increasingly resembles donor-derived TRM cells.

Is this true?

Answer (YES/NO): NO